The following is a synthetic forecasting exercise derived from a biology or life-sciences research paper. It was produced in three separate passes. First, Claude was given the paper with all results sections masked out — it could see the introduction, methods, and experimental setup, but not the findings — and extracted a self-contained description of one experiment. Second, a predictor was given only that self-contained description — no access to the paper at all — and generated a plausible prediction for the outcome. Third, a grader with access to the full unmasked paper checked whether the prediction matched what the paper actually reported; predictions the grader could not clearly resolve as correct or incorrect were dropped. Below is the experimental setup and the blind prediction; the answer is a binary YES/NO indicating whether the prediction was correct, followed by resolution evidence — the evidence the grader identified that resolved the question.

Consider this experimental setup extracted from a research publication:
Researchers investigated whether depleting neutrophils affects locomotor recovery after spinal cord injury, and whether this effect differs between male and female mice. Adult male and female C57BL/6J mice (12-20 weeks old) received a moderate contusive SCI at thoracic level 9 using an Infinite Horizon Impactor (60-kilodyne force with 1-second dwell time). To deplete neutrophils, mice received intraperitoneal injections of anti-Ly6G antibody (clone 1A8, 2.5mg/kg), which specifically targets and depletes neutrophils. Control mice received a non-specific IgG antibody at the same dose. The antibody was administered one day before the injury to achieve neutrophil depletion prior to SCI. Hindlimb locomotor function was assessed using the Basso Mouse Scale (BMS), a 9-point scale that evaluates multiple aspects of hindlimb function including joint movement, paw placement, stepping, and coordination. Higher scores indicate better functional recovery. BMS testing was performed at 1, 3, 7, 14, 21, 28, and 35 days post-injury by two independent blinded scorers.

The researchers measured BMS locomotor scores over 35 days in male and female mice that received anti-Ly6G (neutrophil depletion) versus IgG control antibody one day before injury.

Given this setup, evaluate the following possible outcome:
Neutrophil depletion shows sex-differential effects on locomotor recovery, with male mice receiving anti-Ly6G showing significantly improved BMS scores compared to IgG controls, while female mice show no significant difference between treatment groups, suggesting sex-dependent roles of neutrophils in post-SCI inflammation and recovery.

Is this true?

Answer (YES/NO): NO